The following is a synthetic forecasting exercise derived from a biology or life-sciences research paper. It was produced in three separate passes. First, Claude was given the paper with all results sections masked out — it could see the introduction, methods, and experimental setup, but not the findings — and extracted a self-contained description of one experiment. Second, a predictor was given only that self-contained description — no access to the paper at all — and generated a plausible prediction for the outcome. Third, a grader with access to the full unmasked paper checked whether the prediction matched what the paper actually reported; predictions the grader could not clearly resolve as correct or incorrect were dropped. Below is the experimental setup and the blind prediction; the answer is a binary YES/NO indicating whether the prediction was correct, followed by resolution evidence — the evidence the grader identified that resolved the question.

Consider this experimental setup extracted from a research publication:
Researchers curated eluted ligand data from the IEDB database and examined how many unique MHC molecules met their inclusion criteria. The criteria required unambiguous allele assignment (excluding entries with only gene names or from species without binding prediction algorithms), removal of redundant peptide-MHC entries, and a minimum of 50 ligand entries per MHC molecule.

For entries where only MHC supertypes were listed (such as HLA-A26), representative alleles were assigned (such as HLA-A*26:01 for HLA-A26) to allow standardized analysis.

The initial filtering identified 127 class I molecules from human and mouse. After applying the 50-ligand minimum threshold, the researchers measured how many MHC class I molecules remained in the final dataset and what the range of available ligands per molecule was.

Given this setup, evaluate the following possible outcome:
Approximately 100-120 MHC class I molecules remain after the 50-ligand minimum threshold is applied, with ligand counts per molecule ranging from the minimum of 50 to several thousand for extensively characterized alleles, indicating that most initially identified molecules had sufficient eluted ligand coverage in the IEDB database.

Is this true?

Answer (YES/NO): NO